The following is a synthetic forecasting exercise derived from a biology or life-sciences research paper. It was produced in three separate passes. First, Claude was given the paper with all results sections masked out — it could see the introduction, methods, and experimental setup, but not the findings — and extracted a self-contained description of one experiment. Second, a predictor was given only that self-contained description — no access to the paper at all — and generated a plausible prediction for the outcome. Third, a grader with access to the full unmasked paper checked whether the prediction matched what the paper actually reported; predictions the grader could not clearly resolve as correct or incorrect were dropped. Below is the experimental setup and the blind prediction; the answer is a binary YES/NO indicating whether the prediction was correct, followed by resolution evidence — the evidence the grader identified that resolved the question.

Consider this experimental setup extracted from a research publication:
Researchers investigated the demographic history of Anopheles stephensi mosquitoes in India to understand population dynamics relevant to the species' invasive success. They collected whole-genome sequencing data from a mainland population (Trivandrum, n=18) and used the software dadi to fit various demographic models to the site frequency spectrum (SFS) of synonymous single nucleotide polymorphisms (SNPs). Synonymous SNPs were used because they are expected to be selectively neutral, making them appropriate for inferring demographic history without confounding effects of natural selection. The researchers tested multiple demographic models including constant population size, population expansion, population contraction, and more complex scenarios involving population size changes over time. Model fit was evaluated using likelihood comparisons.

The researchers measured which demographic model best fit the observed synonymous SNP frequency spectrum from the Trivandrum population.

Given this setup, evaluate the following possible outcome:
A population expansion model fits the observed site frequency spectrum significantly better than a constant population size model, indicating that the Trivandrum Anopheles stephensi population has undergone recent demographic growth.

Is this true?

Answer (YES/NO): NO